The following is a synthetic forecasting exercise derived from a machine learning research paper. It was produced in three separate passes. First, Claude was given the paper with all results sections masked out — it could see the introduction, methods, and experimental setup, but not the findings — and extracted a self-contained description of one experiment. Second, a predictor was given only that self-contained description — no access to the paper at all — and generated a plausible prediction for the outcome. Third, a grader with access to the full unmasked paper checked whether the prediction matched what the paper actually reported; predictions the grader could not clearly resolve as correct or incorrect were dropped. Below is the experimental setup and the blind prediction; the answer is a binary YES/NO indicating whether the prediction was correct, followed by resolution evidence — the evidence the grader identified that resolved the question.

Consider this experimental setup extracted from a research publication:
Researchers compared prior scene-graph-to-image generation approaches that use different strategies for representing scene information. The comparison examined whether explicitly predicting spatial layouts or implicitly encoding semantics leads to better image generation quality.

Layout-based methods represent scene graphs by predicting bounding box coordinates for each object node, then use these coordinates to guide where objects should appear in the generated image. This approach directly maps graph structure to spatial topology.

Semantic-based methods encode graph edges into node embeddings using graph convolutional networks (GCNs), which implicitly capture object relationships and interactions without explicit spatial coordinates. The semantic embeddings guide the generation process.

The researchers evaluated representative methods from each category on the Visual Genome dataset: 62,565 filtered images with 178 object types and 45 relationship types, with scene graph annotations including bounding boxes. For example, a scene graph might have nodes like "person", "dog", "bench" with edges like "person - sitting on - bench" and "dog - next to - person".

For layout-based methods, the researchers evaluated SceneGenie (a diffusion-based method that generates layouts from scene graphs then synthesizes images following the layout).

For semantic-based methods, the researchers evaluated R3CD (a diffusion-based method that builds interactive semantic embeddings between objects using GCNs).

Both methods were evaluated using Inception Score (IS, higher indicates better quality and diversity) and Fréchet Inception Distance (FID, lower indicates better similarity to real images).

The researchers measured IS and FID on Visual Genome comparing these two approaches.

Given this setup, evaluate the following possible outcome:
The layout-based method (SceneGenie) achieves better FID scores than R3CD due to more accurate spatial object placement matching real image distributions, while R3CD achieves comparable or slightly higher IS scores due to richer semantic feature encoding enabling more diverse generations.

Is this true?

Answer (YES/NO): NO